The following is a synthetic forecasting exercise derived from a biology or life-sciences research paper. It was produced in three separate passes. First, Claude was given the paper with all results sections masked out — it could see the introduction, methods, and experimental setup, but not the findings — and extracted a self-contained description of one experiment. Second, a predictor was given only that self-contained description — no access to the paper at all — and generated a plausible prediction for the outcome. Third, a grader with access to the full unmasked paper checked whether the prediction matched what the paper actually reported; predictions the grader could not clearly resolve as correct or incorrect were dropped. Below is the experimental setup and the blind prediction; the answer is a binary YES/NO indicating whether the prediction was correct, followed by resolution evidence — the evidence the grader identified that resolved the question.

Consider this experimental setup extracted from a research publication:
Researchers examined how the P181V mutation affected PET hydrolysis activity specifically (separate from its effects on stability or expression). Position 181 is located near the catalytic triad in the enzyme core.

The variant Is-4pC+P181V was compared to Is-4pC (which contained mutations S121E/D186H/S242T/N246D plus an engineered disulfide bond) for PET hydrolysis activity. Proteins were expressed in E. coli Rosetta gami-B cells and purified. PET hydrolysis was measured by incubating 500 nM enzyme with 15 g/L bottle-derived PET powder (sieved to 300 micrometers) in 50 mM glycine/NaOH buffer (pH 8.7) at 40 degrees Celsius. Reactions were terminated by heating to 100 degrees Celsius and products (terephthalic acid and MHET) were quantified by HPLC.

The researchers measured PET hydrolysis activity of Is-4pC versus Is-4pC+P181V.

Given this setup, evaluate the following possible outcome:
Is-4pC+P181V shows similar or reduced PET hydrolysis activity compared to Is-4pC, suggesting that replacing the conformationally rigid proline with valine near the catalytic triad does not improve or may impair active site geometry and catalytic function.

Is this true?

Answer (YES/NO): YES